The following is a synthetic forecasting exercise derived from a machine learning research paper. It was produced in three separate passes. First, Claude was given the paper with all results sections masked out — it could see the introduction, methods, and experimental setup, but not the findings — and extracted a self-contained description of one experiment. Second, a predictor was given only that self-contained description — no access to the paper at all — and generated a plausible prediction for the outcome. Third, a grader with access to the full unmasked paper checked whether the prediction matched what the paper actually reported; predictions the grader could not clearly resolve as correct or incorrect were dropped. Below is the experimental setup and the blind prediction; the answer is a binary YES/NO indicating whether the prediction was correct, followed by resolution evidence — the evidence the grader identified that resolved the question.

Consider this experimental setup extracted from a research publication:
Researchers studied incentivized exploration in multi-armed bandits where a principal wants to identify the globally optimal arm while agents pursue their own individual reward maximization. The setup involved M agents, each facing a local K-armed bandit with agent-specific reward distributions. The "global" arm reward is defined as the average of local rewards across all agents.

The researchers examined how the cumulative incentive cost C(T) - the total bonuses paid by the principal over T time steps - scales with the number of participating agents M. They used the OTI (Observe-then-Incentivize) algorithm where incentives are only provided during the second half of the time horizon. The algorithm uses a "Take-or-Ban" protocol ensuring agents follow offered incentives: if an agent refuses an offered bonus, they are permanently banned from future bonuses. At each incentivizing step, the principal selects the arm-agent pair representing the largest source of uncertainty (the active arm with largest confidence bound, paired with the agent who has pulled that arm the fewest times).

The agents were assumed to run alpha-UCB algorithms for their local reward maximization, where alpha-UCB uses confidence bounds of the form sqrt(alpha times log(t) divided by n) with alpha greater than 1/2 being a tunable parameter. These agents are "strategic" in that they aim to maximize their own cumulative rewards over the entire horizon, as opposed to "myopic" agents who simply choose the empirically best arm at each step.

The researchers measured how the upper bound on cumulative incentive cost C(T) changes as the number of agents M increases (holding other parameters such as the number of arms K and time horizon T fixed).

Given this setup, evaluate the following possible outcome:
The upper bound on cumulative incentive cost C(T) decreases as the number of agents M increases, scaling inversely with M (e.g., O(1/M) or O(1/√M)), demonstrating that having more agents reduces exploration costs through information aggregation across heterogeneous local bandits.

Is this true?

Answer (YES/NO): NO